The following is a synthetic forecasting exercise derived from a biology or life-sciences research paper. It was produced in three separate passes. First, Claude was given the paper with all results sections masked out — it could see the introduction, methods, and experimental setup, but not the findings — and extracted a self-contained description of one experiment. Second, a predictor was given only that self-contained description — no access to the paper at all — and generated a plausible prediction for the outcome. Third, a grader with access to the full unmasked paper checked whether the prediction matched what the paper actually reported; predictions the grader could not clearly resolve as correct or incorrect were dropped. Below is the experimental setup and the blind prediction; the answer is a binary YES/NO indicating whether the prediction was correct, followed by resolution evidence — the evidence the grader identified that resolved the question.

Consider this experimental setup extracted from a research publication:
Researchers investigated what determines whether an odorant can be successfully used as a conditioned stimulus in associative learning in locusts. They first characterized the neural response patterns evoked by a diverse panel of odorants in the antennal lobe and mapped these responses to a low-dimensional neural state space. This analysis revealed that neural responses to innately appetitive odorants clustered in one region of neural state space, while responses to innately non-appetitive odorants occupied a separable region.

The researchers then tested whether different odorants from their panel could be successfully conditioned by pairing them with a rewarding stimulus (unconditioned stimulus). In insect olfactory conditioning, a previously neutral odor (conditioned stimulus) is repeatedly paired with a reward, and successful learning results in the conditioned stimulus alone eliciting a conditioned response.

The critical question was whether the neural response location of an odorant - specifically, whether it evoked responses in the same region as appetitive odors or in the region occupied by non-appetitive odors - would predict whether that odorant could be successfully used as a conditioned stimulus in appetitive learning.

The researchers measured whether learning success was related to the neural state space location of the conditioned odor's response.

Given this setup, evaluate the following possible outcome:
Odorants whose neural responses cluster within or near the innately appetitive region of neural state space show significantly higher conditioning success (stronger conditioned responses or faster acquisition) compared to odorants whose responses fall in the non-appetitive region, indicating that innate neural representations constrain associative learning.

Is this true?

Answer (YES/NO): YES